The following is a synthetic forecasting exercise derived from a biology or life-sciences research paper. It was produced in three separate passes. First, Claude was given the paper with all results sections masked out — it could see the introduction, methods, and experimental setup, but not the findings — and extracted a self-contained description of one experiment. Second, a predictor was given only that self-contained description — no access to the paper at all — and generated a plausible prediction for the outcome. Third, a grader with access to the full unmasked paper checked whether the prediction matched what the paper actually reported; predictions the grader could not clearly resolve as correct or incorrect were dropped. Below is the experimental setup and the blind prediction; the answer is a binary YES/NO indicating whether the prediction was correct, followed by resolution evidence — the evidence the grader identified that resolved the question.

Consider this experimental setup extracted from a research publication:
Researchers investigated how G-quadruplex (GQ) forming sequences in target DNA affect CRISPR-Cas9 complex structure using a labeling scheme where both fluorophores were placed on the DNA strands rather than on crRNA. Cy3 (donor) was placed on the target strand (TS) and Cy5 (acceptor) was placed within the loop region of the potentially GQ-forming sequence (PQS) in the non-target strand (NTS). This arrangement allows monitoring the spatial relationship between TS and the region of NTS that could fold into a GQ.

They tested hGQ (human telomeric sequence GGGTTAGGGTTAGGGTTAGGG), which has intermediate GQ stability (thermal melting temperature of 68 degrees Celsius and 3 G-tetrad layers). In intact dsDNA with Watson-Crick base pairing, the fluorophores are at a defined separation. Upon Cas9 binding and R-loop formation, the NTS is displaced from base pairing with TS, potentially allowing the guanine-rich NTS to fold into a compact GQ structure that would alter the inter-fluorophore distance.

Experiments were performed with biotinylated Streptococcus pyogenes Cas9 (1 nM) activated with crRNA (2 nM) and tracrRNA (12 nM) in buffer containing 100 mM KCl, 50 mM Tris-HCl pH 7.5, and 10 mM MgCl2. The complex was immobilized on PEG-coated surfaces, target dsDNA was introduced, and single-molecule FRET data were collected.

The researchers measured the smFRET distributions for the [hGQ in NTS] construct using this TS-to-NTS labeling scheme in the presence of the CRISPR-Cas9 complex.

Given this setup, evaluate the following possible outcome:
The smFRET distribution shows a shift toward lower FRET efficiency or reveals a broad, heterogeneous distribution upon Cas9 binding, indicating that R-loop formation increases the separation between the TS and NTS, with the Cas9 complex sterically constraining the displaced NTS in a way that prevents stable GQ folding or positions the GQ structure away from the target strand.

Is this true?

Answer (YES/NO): YES